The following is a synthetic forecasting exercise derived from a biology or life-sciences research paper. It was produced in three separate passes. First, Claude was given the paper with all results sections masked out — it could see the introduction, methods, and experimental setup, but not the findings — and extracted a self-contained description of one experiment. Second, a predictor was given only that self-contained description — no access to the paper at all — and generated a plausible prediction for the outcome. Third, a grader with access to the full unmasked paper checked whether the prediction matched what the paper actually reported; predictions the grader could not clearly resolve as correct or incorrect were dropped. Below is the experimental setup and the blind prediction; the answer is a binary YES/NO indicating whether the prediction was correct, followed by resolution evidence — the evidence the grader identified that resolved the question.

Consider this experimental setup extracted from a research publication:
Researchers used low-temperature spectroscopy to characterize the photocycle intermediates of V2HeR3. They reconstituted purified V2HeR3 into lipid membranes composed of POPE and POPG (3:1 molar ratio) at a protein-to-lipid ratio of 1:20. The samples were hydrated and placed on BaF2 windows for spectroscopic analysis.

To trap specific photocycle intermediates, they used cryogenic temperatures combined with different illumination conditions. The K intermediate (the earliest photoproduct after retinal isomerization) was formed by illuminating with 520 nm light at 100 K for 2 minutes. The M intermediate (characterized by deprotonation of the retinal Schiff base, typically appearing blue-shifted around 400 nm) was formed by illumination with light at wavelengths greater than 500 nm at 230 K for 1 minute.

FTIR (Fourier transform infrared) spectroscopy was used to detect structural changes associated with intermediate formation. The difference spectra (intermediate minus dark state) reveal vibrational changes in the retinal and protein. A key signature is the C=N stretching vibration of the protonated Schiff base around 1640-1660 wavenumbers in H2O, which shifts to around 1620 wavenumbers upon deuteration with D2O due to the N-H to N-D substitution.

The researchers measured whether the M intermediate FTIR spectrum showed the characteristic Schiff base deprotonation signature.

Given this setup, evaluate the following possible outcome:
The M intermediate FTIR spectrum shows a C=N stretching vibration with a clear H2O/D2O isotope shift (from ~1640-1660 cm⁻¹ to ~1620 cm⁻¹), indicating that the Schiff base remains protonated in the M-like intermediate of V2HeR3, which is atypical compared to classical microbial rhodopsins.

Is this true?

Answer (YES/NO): NO